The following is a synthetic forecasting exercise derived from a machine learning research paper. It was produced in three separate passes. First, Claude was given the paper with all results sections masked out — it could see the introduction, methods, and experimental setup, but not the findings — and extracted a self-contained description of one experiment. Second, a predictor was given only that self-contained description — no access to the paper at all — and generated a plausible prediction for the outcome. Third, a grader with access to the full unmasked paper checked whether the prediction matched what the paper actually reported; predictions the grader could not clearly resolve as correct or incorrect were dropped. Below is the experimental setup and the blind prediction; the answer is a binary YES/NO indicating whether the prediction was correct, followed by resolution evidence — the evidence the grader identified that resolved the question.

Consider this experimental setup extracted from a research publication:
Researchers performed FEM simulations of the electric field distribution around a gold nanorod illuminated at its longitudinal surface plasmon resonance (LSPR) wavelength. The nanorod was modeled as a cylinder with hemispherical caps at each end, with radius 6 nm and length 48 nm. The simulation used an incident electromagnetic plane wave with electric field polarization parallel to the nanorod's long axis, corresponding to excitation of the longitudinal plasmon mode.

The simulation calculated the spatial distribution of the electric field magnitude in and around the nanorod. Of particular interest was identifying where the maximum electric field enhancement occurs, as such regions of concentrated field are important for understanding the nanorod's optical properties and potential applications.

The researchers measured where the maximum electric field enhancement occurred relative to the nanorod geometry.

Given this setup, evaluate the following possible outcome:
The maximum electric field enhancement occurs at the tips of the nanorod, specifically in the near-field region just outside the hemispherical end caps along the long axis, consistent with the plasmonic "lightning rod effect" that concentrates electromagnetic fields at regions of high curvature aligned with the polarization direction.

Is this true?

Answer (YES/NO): YES